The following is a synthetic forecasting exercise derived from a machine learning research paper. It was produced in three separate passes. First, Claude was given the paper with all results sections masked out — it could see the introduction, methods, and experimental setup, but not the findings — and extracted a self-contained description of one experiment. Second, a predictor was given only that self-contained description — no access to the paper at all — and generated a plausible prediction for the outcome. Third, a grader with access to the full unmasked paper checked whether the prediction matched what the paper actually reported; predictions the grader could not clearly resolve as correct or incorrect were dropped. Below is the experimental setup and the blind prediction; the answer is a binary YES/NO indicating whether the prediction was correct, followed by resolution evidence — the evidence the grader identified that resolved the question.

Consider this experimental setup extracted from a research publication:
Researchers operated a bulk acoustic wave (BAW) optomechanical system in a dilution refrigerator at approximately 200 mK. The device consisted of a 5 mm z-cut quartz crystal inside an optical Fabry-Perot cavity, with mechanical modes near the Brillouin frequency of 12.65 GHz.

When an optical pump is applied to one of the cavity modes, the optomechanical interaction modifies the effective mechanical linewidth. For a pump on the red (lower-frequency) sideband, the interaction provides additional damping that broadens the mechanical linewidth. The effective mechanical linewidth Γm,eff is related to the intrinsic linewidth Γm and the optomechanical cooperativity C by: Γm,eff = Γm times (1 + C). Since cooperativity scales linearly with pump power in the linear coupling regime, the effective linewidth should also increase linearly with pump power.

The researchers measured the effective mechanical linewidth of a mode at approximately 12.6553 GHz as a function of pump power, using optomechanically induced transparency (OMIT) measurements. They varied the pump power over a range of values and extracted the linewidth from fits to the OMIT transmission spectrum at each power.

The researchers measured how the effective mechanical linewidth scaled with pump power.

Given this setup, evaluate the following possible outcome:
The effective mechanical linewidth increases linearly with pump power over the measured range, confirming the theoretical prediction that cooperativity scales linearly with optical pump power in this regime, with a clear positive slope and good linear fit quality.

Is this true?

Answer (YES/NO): YES